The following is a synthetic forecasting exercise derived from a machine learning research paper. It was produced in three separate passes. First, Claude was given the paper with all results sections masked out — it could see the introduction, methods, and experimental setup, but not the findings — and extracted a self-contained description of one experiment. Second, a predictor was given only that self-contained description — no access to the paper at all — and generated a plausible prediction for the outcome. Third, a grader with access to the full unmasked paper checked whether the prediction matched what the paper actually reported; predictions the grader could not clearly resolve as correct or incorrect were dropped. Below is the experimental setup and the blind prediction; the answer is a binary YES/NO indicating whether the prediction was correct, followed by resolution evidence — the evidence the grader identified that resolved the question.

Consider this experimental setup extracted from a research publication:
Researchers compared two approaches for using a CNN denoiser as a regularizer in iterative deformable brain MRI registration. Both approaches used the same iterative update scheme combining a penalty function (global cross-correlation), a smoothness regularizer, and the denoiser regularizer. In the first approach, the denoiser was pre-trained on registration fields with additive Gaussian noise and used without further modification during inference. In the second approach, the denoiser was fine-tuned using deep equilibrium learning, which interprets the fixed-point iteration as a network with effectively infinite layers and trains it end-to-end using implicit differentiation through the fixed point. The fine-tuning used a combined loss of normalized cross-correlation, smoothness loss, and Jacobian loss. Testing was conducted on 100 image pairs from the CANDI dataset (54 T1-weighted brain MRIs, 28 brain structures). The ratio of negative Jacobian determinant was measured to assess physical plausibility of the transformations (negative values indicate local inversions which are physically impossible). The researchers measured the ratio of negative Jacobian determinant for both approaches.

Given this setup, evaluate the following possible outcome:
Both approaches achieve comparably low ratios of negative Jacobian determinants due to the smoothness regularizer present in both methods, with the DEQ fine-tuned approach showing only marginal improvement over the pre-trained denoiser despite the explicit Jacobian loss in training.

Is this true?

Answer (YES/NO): YES